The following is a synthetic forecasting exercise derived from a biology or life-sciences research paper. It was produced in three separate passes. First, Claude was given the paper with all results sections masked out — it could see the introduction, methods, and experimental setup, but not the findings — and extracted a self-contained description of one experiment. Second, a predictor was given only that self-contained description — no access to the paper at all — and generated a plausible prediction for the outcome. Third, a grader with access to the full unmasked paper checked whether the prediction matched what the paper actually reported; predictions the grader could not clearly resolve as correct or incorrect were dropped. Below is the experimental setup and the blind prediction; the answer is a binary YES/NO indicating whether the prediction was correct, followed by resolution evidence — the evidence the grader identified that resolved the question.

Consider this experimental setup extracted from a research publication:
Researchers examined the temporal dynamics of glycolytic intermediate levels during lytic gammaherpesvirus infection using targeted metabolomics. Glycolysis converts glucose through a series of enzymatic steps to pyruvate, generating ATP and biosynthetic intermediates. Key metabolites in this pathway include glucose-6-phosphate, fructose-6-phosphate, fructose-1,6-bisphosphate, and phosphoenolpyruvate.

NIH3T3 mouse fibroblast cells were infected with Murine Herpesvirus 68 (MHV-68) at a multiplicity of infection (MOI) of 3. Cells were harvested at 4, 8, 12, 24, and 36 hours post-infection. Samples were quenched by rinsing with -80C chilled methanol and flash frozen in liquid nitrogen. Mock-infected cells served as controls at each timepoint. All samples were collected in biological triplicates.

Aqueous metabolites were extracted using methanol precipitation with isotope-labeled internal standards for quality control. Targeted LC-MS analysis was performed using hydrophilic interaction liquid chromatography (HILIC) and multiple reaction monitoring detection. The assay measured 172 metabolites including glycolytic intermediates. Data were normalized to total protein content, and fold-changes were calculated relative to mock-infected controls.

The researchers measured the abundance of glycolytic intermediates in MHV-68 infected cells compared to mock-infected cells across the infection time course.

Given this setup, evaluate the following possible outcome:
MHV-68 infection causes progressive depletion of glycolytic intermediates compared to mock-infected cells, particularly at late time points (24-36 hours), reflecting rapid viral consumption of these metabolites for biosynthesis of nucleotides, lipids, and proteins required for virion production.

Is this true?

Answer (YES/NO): NO